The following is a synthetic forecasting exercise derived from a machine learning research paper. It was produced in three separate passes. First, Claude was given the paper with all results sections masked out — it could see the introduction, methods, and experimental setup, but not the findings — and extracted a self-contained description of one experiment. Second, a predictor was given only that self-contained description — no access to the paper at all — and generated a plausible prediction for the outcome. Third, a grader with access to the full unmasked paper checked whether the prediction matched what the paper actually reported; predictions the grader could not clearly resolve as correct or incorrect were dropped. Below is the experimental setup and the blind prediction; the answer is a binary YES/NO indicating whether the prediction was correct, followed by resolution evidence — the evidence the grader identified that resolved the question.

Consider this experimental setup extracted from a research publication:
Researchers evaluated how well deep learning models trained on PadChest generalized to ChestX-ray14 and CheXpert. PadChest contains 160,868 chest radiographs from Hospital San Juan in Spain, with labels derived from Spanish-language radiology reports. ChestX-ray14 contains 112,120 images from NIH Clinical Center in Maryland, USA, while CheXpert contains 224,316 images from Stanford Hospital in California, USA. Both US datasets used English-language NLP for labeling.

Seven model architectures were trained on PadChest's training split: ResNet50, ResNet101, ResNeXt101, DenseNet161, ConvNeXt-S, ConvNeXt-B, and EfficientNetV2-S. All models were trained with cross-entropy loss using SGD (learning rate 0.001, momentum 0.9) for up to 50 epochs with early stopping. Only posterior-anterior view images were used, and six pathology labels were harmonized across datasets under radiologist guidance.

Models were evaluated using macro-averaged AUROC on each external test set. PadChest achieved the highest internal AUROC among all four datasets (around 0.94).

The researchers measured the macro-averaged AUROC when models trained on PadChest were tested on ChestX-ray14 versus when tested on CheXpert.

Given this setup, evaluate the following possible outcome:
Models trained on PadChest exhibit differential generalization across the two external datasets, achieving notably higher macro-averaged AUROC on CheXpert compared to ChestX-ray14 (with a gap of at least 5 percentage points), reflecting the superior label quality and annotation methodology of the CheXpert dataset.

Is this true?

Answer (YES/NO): NO